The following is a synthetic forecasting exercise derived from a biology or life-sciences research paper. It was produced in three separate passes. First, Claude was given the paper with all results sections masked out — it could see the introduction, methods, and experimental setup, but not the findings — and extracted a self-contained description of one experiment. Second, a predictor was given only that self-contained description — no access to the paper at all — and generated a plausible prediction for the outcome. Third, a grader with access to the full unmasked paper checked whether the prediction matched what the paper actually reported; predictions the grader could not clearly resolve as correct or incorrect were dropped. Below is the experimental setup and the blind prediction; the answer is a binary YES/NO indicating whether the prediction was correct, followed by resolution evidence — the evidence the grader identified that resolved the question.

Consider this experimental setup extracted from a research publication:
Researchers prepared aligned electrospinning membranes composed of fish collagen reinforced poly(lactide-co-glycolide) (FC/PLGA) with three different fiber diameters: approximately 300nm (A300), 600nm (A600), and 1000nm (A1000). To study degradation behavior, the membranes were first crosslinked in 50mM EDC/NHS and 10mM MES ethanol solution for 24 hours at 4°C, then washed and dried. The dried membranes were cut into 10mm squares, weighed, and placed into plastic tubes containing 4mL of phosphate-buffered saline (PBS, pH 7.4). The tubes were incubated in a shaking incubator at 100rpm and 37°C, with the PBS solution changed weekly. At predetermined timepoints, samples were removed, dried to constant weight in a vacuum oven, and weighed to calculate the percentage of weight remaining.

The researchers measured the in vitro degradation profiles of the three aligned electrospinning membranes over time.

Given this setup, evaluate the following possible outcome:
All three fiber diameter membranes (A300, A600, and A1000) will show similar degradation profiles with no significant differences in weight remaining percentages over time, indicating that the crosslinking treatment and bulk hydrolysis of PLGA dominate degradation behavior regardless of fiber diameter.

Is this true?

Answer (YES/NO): NO